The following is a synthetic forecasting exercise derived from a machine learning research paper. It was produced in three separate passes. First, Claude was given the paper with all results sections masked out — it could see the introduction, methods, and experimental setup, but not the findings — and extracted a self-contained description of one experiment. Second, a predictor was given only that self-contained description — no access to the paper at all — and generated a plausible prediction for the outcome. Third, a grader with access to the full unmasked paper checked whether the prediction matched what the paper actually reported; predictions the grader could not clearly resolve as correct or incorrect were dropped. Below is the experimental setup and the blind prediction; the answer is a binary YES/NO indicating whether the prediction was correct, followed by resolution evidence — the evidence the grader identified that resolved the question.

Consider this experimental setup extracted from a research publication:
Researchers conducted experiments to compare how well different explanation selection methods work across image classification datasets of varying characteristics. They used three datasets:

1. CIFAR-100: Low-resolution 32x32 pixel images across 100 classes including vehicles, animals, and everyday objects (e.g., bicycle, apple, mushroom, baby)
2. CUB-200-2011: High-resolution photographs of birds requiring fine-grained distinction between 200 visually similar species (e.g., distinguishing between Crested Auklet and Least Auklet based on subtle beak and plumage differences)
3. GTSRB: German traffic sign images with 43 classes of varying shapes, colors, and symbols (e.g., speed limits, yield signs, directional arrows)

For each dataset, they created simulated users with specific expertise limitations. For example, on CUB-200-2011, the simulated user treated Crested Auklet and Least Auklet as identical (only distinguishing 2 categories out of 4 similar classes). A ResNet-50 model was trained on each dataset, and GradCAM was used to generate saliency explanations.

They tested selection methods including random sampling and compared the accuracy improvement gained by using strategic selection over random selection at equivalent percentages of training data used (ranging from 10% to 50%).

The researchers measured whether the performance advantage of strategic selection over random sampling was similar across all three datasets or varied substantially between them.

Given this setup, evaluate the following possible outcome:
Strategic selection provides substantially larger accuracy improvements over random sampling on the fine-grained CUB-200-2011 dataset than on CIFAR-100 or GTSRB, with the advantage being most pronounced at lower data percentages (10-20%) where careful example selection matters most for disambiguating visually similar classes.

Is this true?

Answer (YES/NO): NO